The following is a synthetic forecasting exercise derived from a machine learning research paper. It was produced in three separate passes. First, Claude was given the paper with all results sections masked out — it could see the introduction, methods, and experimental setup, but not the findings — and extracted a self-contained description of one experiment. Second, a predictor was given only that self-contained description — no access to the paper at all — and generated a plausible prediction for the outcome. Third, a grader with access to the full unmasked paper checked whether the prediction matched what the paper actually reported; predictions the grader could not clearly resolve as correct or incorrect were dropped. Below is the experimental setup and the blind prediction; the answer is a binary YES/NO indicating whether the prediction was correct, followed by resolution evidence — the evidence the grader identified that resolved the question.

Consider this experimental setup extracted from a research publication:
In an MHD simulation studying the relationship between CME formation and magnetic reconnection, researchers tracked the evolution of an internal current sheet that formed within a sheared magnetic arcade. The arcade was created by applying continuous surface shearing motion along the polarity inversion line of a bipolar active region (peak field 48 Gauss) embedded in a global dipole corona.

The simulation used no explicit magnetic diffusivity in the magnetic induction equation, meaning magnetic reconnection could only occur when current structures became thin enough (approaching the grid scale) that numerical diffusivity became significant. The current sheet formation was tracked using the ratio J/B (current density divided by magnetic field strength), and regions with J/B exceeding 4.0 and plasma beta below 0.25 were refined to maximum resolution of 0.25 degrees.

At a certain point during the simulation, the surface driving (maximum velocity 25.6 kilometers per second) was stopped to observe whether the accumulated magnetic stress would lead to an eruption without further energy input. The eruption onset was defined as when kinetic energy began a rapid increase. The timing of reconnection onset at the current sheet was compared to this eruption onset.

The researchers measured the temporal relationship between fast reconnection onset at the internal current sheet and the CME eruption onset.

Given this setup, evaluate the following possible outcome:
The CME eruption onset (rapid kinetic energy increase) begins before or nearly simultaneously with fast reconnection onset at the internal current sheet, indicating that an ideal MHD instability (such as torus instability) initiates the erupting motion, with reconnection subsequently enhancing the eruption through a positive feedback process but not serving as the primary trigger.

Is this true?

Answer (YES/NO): NO